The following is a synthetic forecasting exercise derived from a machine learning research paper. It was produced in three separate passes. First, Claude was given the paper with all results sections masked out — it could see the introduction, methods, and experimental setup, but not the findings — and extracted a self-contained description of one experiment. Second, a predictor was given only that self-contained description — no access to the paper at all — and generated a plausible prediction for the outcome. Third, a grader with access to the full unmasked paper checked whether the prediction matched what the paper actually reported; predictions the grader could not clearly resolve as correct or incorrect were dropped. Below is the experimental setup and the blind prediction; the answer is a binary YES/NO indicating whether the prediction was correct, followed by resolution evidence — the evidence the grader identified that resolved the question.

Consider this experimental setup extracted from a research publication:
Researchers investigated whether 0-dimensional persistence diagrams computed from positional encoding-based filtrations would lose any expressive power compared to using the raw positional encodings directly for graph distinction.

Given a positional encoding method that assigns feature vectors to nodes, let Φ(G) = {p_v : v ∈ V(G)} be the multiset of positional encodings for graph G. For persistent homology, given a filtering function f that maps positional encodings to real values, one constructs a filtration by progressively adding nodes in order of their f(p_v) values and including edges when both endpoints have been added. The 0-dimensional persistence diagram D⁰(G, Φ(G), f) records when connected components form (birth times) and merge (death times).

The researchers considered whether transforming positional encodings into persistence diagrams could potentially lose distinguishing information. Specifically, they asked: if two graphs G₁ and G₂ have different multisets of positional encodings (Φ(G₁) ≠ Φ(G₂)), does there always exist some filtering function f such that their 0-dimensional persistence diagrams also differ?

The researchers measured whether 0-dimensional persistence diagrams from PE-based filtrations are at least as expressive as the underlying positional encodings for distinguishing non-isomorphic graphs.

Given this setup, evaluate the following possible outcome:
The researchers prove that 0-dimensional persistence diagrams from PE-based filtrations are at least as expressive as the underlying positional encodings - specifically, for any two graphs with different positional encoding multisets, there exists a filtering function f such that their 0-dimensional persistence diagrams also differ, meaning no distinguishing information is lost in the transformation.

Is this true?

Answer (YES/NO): YES